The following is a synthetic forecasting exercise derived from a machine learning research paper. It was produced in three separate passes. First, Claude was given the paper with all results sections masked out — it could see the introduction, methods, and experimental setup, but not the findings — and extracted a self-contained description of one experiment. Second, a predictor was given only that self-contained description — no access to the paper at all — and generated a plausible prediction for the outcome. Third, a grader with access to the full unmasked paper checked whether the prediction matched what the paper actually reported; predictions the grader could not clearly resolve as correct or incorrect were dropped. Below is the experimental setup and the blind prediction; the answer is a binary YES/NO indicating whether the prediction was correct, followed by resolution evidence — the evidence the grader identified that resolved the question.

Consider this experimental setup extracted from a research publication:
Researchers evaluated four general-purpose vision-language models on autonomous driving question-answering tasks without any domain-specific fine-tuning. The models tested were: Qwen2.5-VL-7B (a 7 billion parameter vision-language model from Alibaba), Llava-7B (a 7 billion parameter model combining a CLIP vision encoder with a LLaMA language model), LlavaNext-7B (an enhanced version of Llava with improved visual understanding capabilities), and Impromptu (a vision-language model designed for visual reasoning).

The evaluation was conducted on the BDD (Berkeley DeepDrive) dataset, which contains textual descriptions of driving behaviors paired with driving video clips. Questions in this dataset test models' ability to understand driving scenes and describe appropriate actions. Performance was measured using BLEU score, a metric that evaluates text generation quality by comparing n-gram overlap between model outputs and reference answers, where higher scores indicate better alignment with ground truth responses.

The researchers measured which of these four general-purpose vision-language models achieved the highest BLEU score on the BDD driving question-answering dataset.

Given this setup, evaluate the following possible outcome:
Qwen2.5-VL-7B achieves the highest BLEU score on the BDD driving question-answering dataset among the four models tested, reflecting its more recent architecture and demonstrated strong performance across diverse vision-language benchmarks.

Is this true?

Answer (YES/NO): YES